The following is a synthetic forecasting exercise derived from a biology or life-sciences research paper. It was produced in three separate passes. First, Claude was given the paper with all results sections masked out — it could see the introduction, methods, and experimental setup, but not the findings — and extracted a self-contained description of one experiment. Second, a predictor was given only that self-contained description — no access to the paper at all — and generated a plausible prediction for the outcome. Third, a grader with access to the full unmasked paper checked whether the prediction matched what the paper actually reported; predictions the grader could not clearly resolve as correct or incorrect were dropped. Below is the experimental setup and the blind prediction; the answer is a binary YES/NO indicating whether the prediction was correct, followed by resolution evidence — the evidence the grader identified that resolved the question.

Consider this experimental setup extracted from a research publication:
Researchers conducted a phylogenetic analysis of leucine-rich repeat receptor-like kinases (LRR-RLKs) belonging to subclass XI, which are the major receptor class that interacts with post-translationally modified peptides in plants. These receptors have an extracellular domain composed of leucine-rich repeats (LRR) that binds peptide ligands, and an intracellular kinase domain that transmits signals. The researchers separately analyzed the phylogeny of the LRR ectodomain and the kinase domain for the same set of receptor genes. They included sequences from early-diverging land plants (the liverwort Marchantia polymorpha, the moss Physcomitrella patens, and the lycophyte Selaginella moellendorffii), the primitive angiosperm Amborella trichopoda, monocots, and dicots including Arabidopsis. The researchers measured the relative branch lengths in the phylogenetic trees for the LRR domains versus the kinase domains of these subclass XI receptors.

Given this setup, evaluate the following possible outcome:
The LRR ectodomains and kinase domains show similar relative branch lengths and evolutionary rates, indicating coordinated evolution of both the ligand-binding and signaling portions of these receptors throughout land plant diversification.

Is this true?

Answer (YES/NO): NO